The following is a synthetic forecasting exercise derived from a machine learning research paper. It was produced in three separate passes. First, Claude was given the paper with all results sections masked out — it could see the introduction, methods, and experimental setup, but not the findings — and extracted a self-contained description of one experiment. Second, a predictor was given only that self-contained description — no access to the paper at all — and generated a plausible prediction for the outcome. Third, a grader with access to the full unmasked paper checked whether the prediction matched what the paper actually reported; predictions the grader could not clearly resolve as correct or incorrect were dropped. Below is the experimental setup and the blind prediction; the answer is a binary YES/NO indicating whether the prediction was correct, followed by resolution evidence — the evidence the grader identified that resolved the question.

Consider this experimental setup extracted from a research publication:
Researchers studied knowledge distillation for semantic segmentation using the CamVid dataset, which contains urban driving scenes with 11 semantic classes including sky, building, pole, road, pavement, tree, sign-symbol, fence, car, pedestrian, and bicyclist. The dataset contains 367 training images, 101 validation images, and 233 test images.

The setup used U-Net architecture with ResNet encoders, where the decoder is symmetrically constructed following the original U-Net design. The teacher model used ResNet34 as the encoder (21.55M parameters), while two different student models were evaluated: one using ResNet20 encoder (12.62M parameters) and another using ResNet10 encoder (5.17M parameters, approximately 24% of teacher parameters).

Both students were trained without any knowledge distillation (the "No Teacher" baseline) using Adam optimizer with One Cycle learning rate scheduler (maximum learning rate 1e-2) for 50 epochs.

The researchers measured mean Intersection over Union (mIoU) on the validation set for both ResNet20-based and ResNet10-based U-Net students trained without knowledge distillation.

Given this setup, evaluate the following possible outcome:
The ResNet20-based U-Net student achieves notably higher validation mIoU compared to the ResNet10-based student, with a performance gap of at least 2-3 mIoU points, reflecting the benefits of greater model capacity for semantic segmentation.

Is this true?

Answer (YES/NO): NO